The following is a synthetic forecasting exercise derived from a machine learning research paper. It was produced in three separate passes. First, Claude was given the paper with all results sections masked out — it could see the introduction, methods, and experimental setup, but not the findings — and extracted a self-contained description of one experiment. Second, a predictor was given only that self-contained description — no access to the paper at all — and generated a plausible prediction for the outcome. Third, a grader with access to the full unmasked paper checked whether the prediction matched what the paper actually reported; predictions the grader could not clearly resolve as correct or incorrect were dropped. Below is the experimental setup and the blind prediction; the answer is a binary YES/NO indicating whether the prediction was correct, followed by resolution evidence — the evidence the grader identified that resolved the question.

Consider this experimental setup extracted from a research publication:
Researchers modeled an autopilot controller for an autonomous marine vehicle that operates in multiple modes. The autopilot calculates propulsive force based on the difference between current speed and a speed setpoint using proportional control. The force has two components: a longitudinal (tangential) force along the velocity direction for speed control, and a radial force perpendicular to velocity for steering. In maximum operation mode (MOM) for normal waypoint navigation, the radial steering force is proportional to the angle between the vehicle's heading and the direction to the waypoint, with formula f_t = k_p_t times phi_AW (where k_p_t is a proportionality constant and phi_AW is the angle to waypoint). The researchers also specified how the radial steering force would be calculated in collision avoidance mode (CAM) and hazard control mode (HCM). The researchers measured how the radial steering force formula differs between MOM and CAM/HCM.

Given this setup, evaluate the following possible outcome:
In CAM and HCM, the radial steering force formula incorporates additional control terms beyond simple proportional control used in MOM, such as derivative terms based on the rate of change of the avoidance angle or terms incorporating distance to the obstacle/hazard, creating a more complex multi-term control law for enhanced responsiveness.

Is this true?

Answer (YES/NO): NO